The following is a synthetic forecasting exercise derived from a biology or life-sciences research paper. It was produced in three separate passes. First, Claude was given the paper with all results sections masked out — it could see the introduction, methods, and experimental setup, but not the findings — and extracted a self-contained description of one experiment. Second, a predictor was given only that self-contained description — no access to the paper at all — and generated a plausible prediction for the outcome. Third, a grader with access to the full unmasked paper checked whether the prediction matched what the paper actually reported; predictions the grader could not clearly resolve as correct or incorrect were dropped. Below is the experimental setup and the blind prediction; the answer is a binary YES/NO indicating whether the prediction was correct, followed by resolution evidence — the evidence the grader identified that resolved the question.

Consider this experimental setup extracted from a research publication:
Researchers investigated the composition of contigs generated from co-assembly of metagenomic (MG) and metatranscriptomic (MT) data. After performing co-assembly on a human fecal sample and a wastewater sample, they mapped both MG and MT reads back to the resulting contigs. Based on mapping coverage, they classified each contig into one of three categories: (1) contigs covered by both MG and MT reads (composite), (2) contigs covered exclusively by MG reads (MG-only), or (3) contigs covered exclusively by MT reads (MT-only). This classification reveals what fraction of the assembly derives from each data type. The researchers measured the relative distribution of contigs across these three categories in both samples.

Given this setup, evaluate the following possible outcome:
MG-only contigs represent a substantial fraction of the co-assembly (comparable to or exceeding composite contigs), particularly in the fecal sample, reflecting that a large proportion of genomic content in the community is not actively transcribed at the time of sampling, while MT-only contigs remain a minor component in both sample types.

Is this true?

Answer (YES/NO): NO